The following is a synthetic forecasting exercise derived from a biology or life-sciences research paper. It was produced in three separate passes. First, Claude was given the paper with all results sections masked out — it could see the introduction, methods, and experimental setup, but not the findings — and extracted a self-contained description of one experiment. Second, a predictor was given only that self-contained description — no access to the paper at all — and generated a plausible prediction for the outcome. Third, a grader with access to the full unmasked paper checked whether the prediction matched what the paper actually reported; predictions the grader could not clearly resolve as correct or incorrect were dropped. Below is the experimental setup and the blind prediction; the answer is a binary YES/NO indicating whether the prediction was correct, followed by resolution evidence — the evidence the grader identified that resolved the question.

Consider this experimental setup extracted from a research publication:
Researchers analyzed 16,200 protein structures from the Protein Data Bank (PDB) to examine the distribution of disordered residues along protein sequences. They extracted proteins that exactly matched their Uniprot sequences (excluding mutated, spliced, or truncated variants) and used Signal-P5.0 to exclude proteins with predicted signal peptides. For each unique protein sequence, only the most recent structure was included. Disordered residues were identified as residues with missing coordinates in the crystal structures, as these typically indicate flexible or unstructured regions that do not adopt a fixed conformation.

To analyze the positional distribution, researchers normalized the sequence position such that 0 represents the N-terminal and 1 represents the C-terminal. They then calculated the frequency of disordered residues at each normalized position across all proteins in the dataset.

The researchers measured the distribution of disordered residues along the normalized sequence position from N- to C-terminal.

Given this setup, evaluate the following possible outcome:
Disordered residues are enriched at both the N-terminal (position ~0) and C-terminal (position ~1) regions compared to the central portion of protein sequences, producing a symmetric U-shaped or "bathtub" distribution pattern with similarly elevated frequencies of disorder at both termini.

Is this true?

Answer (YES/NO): NO